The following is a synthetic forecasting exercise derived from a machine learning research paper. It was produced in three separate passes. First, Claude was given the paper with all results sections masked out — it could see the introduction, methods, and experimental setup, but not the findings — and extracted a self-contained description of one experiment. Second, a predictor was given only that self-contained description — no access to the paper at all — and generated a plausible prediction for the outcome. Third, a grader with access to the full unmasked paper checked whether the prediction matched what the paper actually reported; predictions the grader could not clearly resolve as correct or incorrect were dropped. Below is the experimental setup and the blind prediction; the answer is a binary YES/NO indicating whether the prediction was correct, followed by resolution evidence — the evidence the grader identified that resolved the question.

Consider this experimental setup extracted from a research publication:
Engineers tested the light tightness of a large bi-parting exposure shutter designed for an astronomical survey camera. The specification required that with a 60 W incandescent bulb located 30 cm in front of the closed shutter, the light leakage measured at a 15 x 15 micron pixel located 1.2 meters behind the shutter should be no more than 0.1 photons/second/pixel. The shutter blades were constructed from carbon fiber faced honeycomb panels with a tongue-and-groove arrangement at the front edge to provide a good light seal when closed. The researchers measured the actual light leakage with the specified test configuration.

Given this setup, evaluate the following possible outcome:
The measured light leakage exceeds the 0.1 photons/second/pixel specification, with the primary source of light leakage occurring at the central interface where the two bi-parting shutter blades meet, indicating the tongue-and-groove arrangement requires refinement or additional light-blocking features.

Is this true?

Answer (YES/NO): NO